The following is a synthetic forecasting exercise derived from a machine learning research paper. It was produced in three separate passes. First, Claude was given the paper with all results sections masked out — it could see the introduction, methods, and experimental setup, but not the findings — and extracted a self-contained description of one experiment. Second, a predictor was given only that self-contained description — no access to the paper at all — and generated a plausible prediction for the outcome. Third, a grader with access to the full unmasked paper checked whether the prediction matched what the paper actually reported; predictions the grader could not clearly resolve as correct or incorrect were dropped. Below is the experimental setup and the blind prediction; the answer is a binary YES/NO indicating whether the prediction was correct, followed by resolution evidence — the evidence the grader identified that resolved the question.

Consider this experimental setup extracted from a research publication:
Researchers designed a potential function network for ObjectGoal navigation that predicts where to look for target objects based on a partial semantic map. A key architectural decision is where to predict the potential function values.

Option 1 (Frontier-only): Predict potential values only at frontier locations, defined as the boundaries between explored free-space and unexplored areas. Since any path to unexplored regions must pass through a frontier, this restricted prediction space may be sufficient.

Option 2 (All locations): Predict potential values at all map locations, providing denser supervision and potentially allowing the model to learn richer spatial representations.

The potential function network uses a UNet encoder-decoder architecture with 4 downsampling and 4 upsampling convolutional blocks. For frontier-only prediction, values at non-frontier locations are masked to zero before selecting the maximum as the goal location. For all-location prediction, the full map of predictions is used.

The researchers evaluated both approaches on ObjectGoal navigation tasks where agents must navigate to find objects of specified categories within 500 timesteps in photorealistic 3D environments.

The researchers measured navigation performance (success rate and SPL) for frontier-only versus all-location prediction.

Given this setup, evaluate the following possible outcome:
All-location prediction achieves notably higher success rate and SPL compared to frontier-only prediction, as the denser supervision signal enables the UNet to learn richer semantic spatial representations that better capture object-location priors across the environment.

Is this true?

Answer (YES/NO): NO